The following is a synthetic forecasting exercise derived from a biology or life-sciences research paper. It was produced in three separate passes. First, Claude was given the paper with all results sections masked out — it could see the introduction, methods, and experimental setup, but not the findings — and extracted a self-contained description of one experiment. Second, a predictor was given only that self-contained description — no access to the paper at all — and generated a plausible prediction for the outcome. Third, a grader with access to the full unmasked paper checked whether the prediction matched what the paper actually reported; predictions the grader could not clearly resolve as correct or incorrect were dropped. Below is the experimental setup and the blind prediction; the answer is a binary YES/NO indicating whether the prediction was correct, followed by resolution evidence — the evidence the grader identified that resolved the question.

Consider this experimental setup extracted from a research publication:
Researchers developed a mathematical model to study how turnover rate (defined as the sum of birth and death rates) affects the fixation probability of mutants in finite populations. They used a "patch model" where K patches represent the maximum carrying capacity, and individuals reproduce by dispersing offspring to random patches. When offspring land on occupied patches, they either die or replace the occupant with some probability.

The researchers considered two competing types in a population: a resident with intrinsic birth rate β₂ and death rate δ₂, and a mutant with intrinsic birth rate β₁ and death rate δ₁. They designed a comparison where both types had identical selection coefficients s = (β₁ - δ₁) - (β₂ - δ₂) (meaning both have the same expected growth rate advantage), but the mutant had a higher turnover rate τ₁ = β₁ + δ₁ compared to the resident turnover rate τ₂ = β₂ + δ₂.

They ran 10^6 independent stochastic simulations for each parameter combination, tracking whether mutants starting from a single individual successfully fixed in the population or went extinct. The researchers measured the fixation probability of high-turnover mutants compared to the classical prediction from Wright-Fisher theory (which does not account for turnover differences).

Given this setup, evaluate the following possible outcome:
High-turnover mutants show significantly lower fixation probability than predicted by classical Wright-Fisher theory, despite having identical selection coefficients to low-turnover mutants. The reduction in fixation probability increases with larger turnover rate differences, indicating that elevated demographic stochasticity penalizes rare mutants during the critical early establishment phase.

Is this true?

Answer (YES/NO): YES